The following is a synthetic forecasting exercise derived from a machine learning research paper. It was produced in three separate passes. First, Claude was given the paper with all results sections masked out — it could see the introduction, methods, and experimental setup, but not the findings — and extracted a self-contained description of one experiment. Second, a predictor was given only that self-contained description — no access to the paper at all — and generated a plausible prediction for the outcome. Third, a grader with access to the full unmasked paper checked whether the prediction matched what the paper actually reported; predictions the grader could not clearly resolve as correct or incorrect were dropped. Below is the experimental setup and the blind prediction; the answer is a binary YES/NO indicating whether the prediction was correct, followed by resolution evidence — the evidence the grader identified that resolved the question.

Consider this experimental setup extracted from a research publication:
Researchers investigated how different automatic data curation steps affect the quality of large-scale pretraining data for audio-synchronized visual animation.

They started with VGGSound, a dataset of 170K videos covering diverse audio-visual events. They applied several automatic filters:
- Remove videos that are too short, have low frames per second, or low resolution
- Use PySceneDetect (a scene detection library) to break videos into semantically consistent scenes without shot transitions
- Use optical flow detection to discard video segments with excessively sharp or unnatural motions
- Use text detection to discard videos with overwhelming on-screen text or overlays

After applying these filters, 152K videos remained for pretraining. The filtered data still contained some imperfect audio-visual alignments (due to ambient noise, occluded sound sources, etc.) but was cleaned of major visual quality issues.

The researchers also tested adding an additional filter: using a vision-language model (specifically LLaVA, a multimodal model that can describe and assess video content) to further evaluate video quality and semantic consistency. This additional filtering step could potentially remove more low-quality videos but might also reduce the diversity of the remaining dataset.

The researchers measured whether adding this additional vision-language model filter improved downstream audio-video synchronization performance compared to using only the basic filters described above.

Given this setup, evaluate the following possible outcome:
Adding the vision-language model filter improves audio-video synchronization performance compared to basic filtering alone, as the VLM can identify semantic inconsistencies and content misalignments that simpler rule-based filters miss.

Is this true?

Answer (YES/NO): NO